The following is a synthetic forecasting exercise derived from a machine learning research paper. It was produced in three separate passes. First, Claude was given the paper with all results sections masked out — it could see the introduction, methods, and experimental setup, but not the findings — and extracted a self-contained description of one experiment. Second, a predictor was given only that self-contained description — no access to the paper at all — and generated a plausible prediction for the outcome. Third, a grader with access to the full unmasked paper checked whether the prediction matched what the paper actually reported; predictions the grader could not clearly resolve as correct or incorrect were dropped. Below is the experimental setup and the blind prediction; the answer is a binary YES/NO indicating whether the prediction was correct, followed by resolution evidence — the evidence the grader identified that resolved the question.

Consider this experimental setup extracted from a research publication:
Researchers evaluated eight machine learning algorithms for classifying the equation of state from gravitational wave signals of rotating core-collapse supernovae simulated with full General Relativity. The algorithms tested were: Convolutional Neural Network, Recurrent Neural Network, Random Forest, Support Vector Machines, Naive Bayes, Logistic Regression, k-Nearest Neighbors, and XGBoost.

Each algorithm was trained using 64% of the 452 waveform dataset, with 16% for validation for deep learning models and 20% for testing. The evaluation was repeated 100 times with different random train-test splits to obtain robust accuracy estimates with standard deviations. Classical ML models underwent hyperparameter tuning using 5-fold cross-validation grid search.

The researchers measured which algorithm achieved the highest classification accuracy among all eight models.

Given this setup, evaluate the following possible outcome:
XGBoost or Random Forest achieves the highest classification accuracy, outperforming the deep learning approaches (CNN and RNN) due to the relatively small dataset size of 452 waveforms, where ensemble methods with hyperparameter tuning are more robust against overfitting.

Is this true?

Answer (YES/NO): NO